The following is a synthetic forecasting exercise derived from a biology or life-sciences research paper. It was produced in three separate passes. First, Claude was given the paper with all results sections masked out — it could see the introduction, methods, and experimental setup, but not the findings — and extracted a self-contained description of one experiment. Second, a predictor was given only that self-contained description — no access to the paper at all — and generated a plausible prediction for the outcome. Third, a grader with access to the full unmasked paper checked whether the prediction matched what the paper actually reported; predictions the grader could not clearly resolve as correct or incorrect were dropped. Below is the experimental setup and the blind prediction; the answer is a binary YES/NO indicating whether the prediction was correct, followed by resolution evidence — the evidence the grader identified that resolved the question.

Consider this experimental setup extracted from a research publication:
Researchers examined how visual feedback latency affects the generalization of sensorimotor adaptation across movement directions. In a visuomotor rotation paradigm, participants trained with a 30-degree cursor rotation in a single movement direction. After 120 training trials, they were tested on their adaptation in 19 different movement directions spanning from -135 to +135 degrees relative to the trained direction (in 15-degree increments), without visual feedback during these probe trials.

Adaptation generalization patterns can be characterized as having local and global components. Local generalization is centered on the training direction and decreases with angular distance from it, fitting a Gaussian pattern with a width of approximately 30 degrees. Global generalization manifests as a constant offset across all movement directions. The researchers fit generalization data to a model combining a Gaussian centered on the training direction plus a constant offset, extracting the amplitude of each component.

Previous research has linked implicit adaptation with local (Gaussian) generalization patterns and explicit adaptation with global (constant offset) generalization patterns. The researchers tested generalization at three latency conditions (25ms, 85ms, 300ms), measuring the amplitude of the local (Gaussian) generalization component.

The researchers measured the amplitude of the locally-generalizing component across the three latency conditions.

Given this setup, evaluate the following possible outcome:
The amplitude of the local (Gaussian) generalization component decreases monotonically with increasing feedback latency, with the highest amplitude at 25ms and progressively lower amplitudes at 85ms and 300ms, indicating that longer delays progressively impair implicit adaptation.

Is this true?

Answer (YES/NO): NO